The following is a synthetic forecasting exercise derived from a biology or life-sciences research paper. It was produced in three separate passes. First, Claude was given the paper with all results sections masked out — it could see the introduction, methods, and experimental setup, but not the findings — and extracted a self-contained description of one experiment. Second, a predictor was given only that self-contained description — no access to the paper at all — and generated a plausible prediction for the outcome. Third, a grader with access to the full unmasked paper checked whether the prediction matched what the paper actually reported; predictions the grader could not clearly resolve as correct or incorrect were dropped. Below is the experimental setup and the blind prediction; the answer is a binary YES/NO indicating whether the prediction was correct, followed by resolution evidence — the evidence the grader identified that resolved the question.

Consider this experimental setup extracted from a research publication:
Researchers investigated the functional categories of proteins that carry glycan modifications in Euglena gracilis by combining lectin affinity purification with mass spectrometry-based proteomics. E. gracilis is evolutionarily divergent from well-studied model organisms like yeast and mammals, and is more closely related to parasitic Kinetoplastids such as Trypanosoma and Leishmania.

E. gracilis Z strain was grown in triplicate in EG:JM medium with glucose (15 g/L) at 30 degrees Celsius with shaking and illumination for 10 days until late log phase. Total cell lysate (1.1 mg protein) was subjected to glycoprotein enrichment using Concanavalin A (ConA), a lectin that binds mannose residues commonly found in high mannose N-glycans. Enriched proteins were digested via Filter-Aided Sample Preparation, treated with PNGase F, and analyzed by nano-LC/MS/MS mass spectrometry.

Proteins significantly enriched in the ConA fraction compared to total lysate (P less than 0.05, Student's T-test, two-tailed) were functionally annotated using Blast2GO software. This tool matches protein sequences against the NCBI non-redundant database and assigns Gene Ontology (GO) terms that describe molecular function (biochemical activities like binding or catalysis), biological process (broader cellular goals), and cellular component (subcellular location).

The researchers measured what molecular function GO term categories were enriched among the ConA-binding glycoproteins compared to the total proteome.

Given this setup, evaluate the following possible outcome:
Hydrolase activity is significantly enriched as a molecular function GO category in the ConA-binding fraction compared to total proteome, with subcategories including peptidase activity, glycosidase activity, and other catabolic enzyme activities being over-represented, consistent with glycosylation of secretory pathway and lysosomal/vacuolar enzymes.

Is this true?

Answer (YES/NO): NO